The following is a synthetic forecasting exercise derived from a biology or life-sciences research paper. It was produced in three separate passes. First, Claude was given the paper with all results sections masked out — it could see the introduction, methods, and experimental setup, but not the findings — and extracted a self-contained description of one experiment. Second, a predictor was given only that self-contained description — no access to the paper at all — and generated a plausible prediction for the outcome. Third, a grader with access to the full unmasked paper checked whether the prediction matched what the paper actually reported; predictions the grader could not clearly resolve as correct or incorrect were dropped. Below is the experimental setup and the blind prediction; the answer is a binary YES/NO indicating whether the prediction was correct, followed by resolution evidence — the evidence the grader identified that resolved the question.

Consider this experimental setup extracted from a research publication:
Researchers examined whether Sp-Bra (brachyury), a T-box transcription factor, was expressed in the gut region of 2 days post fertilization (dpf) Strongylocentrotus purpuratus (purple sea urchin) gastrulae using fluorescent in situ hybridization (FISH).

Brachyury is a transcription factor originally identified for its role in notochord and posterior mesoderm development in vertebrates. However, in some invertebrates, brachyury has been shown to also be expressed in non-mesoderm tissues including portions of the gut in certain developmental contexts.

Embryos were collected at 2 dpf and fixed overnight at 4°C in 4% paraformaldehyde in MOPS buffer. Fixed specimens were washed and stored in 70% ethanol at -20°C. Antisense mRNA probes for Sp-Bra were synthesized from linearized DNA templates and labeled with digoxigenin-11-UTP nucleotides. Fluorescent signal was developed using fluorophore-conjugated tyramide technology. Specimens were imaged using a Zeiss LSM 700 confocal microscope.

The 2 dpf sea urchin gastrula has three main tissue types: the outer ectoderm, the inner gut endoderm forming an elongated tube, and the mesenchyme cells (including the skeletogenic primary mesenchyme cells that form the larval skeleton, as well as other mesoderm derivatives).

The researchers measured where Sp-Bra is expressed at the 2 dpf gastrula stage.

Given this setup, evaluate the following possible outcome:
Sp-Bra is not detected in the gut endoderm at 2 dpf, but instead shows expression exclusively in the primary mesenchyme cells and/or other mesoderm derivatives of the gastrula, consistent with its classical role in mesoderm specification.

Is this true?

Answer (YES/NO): NO